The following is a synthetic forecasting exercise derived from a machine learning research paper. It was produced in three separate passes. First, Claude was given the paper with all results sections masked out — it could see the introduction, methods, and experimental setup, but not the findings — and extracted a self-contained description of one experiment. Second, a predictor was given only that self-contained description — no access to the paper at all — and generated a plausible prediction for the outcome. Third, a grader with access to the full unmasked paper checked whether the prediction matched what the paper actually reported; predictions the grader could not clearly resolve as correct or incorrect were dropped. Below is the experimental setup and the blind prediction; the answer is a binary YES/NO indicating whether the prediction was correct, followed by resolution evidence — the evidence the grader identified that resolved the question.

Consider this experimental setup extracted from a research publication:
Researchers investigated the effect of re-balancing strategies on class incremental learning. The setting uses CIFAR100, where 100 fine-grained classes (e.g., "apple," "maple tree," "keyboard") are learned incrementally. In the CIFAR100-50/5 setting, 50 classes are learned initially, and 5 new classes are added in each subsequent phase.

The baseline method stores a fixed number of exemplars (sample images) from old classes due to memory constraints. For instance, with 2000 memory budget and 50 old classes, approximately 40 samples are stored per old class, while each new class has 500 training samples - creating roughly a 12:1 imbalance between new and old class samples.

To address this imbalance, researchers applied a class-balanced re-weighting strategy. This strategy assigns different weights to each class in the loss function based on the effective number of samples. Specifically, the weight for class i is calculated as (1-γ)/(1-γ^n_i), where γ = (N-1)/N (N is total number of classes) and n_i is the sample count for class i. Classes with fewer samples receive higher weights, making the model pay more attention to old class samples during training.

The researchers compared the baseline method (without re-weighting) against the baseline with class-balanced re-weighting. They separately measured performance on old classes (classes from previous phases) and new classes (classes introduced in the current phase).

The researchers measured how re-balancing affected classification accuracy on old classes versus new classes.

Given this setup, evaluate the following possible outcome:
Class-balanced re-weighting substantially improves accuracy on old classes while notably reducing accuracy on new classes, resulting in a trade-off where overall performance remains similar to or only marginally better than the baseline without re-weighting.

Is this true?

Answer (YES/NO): NO